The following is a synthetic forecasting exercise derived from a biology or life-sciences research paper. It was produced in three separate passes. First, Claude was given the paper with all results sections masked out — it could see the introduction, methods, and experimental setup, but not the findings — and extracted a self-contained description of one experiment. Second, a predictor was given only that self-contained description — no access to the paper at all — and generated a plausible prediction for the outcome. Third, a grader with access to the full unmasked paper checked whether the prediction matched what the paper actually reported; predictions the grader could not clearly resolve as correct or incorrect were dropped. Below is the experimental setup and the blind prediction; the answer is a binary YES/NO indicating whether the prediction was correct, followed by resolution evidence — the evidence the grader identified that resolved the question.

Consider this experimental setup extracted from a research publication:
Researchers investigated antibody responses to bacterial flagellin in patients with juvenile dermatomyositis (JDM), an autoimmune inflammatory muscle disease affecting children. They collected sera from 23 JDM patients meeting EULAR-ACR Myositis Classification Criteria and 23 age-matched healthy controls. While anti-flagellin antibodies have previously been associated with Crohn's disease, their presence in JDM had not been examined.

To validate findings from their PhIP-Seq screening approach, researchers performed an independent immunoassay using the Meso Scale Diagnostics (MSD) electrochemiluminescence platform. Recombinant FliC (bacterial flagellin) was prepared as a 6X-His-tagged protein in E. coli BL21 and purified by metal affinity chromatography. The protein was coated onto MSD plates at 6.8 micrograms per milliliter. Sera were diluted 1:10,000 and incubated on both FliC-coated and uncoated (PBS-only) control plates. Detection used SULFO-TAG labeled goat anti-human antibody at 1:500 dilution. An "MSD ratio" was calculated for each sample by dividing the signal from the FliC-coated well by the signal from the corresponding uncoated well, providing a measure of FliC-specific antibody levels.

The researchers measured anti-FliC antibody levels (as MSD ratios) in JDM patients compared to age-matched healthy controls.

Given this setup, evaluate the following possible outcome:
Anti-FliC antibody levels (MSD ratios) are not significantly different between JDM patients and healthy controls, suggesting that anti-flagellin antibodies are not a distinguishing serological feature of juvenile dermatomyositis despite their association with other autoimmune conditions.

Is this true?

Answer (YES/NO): NO